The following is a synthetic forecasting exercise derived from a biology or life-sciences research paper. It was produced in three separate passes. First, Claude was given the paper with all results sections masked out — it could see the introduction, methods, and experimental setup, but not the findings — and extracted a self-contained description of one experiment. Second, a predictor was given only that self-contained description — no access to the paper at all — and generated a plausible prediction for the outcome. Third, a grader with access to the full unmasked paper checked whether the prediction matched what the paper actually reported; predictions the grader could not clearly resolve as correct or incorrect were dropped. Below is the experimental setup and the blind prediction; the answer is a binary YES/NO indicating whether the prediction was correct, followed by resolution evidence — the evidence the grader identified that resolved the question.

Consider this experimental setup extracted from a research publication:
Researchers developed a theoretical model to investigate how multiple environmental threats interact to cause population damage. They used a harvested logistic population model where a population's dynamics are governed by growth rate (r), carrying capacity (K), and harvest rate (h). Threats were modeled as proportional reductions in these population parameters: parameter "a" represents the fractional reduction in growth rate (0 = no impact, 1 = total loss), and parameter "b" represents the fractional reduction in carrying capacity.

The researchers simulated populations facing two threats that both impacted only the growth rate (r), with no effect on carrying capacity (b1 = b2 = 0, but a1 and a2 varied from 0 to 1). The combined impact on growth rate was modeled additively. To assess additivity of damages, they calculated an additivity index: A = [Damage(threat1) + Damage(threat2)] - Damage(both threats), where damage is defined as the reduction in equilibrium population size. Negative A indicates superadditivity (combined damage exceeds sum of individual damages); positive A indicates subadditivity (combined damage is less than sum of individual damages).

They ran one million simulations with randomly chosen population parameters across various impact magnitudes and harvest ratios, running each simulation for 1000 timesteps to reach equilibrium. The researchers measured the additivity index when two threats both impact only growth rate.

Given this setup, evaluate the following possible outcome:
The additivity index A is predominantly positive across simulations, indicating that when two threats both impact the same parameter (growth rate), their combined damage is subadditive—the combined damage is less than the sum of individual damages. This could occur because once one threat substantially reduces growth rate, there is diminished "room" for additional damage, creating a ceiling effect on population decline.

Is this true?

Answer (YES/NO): NO